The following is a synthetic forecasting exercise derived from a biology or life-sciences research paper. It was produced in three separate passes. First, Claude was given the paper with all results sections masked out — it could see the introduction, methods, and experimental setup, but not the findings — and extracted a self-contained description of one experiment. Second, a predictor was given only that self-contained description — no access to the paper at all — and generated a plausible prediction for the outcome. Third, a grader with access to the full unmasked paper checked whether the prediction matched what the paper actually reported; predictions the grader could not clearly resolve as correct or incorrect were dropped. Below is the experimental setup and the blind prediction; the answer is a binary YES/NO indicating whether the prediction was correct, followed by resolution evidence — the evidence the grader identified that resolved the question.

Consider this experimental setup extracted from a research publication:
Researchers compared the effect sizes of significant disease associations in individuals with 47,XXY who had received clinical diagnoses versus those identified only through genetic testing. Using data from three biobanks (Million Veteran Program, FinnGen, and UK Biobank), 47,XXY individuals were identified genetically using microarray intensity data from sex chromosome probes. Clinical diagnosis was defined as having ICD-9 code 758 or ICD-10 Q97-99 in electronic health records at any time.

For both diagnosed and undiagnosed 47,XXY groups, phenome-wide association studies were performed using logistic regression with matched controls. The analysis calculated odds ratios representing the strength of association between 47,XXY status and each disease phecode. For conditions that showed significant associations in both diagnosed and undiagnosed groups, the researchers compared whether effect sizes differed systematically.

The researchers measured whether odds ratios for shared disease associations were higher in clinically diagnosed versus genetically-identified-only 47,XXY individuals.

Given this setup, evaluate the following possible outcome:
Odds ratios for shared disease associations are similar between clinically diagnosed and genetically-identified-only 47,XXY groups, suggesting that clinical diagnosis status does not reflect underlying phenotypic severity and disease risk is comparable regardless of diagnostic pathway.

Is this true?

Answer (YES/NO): NO